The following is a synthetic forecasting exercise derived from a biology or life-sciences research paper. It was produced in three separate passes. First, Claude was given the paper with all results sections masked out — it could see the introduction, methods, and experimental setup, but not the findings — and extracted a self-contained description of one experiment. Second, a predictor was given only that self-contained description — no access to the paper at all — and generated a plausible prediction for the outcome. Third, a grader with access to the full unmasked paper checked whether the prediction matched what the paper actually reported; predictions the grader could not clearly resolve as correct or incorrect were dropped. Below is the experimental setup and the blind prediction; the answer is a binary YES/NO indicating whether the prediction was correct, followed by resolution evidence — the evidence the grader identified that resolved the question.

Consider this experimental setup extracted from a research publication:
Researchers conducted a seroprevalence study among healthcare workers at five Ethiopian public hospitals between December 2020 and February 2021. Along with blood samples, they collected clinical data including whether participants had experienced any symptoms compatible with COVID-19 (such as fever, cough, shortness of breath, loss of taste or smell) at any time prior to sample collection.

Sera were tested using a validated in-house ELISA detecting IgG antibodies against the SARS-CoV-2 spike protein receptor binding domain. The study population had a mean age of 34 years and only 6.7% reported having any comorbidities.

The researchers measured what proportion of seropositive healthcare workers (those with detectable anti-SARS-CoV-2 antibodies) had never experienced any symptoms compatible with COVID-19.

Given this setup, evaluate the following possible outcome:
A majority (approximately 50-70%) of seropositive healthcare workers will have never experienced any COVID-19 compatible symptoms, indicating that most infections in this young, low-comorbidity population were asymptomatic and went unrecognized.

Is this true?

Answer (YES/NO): NO